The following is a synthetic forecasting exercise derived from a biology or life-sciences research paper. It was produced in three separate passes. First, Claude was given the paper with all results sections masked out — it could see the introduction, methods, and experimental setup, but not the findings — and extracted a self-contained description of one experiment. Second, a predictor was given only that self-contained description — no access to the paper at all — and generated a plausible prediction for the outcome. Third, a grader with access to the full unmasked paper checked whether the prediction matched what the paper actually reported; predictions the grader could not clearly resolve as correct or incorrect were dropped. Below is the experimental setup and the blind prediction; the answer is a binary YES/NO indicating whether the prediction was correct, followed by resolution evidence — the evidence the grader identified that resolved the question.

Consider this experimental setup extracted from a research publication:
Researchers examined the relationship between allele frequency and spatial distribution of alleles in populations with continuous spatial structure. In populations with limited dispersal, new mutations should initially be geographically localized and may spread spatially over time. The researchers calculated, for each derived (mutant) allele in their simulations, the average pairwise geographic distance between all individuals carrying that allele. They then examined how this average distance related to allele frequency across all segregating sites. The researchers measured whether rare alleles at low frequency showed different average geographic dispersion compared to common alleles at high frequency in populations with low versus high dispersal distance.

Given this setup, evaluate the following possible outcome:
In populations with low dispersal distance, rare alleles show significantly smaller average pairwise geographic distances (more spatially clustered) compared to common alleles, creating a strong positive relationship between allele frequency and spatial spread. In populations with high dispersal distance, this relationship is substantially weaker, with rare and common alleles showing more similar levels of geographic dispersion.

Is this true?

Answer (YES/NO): YES